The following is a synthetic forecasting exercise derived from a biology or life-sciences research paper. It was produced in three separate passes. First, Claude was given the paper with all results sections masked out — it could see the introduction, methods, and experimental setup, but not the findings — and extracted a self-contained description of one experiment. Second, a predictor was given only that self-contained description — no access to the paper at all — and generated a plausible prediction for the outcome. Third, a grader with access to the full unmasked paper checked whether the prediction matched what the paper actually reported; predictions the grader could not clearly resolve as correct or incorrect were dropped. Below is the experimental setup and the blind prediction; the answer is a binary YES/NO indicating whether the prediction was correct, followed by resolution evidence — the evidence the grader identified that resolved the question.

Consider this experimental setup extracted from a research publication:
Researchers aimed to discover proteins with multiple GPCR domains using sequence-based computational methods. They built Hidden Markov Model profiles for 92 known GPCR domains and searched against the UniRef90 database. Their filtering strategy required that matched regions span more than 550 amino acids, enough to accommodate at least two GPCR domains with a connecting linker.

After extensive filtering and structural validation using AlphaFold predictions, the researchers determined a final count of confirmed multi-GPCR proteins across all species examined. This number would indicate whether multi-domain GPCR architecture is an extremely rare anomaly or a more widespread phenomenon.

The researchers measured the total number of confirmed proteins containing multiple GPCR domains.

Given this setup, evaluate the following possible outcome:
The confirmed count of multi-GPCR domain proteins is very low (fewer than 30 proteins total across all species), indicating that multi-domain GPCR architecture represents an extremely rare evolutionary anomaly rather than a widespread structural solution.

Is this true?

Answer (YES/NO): NO